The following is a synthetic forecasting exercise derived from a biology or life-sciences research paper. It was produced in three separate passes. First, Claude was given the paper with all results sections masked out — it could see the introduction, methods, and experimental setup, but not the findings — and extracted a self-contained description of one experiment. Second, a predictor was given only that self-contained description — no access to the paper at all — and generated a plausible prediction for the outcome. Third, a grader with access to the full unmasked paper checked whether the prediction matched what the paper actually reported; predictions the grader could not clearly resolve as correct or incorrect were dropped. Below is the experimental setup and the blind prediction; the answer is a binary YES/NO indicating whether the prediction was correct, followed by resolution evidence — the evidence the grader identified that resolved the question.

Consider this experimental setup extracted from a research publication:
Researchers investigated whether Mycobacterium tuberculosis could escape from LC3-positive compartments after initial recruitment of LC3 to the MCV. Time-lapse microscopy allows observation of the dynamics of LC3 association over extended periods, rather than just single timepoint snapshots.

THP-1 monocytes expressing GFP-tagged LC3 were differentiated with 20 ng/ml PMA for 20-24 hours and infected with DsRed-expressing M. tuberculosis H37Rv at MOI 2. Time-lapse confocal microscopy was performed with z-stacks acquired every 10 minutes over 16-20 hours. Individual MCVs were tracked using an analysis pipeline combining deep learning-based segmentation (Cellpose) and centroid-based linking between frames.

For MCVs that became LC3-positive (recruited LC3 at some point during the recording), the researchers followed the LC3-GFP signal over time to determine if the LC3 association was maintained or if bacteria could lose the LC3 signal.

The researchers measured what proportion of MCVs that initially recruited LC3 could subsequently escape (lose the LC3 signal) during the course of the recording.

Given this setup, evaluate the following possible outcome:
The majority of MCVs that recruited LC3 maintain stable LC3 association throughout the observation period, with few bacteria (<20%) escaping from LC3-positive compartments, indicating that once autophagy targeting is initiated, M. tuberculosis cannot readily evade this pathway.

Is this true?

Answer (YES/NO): NO